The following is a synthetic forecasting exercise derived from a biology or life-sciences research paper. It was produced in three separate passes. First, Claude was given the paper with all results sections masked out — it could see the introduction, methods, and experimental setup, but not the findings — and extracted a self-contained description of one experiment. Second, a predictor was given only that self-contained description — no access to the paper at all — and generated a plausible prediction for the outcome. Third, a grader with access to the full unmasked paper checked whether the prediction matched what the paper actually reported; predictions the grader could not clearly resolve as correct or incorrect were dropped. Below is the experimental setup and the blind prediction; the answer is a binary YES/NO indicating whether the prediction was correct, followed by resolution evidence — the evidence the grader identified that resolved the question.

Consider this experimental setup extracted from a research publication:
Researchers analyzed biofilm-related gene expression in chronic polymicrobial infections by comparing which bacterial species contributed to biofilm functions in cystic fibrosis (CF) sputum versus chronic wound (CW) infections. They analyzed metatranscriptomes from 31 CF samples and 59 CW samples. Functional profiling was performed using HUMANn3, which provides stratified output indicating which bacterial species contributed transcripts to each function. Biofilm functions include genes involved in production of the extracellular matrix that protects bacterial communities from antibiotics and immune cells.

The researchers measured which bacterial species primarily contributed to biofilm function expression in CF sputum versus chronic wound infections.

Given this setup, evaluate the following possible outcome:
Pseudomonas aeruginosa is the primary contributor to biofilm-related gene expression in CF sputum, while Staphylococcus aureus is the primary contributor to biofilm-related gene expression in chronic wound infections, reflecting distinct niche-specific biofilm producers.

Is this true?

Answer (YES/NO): YES